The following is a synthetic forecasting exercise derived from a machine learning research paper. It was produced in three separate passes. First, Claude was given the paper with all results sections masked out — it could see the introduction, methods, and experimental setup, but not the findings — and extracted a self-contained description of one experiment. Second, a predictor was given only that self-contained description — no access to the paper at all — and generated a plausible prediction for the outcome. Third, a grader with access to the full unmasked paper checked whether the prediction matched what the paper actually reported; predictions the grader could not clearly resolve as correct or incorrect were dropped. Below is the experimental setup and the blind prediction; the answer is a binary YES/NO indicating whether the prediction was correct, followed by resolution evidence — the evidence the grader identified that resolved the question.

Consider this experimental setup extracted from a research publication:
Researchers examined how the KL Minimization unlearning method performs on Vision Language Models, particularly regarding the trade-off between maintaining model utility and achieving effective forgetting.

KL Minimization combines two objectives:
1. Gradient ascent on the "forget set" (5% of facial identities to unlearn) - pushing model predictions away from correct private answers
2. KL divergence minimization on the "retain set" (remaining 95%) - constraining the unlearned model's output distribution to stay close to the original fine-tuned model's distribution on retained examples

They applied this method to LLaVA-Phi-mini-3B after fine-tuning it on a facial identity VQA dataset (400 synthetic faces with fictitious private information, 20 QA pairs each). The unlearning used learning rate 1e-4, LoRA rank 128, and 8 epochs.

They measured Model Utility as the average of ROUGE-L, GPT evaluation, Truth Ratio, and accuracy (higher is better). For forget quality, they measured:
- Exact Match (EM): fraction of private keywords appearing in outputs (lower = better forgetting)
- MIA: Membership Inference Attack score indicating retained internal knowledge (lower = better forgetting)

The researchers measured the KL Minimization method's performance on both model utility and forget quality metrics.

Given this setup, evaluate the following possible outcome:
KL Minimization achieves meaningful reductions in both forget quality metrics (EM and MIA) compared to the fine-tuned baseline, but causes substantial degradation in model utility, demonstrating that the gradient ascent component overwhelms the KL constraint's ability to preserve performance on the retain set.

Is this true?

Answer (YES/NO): NO